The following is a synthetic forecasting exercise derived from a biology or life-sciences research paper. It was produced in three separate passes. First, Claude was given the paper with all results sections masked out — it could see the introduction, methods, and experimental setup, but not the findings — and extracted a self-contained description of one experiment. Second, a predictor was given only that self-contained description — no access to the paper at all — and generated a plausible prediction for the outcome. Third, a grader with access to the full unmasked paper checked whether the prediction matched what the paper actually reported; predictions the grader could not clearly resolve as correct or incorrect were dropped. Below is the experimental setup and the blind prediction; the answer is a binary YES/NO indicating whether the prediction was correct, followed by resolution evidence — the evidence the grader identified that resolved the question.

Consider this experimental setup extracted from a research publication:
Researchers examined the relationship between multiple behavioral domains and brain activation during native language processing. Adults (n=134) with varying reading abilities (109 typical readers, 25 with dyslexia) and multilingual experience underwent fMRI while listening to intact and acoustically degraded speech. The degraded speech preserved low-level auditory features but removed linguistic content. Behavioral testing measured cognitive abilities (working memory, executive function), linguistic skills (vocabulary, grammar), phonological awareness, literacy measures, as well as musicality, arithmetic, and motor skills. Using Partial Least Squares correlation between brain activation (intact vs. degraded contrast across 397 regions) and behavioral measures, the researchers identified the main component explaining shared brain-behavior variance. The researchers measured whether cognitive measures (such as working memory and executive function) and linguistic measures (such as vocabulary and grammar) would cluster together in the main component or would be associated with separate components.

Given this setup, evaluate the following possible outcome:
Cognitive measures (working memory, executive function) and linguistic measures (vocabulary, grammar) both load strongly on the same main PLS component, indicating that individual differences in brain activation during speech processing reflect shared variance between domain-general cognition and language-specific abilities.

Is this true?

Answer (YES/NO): YES